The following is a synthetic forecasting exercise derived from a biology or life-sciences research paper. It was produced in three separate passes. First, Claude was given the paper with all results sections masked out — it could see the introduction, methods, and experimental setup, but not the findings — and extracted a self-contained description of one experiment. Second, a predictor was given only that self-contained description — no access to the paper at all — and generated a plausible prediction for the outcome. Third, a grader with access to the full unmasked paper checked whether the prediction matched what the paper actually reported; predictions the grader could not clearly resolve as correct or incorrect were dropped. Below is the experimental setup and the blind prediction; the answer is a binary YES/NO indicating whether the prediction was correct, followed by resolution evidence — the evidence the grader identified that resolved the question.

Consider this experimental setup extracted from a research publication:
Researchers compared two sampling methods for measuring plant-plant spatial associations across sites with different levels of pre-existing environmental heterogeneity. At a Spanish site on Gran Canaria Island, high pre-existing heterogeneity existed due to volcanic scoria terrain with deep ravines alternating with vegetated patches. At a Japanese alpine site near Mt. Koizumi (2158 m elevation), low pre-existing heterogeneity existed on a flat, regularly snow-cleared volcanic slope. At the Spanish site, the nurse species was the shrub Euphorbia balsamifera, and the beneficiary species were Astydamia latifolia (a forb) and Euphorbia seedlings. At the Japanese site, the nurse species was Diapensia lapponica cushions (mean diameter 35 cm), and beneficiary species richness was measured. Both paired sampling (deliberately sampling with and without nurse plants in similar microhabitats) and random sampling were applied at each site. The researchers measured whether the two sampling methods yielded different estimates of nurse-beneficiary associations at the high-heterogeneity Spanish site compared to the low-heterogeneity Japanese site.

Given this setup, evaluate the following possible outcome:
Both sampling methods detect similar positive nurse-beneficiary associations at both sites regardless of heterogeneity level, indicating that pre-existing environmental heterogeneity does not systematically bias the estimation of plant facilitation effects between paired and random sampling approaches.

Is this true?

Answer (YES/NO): YES